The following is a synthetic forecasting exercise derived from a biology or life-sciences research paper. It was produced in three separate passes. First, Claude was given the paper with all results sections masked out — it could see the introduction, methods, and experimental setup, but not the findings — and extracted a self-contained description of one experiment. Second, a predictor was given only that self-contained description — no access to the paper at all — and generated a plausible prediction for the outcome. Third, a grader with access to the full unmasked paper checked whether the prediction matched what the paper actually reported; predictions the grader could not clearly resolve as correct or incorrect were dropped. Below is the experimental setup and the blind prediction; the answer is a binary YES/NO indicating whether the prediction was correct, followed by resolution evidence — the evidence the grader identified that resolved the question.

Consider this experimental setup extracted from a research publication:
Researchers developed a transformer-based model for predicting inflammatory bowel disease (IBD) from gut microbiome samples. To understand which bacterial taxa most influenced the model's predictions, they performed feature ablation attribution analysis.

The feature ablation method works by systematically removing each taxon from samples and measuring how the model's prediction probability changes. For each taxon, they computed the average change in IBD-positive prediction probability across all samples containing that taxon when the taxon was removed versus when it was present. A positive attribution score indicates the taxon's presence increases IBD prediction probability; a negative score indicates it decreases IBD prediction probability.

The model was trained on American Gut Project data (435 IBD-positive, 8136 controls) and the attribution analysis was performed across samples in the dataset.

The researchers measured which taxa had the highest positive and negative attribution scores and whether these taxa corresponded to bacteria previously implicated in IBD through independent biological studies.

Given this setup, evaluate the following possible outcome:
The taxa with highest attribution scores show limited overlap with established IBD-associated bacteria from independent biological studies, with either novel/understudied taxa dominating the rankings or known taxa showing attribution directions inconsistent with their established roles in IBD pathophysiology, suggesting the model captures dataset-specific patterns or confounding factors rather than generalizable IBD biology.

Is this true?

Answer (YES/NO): NO